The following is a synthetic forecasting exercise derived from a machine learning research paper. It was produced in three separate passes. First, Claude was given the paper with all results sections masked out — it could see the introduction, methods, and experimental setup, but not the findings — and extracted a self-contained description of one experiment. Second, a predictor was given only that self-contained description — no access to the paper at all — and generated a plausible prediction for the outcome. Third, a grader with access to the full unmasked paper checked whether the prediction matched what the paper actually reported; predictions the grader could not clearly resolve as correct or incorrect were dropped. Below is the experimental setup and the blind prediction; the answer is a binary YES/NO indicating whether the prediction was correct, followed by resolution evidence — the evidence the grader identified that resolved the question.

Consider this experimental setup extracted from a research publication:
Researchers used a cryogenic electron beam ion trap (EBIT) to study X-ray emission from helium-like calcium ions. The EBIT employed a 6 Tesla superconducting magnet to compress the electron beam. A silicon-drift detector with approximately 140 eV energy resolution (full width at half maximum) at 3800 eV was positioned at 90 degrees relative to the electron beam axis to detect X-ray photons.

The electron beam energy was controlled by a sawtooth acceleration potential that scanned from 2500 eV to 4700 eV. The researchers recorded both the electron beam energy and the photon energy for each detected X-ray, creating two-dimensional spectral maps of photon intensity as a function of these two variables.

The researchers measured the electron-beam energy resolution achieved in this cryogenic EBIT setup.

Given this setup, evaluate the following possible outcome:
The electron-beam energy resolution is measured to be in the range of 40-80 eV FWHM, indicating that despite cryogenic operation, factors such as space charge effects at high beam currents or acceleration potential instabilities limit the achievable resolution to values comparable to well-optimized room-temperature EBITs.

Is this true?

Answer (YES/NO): NO